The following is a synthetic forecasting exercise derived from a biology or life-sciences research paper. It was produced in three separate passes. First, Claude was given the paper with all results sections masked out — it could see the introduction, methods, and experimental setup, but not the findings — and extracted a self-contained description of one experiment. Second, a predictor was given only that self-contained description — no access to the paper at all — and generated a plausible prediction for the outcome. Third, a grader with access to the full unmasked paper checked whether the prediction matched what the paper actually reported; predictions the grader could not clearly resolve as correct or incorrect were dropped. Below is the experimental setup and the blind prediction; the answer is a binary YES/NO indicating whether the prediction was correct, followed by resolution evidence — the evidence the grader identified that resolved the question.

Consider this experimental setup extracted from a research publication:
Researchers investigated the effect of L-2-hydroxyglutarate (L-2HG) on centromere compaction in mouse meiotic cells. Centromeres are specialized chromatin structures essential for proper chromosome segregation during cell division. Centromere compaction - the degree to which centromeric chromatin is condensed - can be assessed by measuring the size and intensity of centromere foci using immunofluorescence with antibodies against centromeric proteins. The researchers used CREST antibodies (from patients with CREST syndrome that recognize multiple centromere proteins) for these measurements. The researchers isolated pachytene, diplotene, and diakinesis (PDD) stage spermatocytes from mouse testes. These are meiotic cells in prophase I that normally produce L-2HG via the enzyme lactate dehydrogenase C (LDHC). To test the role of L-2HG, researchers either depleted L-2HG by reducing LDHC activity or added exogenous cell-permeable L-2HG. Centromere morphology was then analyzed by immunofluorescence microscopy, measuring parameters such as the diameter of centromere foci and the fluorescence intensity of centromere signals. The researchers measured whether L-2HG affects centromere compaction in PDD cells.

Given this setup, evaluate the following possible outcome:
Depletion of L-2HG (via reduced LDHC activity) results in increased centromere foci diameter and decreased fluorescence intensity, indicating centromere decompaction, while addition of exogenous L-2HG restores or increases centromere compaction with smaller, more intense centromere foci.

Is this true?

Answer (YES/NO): YES